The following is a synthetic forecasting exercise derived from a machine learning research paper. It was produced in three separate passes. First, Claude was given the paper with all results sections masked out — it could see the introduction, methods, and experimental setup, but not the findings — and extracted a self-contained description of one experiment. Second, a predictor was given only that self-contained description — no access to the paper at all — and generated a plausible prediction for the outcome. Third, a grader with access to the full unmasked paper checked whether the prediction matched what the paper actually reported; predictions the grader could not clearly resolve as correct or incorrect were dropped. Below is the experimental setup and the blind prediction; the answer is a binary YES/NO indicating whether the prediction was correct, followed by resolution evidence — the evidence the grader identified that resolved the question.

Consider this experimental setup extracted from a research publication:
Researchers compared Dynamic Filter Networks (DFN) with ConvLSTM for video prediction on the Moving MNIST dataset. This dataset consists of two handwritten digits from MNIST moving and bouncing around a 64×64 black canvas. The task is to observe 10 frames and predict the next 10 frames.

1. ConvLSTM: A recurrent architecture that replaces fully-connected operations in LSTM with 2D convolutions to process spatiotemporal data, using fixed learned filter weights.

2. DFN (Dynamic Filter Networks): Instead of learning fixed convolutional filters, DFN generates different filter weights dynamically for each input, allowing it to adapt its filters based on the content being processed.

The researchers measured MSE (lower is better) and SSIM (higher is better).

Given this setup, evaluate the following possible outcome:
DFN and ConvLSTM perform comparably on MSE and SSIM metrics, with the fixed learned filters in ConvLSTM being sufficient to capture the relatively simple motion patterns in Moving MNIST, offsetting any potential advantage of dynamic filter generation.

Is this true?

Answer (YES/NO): NO